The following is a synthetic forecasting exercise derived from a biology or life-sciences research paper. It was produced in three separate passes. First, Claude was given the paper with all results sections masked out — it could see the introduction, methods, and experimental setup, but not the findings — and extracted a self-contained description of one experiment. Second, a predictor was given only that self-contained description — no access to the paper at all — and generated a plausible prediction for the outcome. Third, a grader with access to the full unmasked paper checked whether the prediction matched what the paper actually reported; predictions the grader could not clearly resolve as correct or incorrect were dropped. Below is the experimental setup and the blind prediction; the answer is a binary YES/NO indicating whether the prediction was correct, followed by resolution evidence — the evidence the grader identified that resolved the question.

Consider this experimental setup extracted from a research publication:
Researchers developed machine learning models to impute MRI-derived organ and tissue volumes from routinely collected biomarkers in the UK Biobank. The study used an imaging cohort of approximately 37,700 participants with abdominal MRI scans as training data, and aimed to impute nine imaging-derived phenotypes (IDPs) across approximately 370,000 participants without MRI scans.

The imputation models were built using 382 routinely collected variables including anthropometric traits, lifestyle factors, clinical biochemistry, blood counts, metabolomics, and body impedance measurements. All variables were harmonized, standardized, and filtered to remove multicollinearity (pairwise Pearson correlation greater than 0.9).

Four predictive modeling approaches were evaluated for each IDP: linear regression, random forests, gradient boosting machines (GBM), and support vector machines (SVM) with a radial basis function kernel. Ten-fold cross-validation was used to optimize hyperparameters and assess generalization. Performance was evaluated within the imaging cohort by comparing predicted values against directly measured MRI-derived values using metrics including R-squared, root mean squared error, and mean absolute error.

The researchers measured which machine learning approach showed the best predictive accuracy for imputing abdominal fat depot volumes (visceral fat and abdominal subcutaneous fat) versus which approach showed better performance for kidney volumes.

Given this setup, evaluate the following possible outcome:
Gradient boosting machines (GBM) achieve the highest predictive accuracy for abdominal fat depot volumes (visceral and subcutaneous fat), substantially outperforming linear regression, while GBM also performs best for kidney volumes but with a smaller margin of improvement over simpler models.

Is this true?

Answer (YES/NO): NO